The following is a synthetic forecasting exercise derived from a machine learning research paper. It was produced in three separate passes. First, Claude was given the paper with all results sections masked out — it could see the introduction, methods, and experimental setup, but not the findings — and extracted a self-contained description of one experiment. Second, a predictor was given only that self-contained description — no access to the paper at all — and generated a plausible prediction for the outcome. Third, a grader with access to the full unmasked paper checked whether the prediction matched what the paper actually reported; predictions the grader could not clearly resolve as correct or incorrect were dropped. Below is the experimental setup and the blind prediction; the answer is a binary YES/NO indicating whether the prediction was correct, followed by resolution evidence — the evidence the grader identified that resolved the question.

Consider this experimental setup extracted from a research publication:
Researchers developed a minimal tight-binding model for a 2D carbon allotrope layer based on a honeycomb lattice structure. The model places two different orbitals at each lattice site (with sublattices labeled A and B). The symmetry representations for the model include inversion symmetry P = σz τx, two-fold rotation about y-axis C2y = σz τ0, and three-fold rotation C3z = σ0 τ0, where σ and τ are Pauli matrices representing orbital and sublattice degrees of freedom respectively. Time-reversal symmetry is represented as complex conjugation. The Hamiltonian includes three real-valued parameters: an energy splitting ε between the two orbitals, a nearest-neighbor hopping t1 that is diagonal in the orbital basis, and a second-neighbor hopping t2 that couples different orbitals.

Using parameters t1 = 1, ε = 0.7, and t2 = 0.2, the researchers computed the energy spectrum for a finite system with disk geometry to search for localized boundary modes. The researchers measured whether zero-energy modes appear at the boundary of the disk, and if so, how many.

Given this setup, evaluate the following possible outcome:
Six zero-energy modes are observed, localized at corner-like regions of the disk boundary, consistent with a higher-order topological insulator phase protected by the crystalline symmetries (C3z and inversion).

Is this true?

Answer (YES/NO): NO